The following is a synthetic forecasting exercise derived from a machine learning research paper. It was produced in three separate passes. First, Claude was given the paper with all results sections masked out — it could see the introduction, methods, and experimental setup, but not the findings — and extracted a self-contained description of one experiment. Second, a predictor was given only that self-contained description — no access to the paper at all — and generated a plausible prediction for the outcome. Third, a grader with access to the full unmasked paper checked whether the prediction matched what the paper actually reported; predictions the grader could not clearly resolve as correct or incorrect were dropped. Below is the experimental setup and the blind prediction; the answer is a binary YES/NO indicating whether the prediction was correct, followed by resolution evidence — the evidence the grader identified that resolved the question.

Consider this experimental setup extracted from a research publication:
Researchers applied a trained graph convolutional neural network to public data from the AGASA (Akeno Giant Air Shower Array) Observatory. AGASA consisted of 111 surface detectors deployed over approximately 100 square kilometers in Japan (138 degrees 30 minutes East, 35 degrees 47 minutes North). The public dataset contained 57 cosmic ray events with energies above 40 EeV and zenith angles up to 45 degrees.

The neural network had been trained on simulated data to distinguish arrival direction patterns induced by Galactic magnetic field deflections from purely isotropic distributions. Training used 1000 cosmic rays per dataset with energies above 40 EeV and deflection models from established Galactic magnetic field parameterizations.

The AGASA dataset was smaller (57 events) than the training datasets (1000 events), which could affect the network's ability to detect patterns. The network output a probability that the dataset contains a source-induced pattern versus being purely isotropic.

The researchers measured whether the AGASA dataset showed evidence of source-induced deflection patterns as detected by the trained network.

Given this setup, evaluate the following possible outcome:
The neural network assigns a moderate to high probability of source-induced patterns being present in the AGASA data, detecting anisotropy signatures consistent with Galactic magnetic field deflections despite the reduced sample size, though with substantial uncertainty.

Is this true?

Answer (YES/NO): NO